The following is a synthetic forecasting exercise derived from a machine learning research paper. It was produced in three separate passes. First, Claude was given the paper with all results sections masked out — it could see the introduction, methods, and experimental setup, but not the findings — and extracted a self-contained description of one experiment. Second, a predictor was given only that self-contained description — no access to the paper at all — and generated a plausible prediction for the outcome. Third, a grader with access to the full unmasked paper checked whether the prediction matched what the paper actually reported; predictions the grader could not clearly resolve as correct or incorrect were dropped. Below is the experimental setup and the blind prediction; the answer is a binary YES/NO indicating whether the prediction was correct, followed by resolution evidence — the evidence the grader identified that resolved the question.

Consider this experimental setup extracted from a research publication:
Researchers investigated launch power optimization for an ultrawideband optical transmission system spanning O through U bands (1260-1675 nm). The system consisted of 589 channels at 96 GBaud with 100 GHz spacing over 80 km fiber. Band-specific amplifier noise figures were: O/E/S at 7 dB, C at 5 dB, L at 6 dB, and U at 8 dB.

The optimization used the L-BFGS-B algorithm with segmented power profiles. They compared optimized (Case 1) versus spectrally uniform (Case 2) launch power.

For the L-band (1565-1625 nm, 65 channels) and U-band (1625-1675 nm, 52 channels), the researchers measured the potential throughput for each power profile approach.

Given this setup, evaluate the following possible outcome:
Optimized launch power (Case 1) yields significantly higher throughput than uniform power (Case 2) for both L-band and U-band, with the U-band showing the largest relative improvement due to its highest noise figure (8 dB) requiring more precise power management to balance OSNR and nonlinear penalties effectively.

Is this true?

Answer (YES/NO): NO